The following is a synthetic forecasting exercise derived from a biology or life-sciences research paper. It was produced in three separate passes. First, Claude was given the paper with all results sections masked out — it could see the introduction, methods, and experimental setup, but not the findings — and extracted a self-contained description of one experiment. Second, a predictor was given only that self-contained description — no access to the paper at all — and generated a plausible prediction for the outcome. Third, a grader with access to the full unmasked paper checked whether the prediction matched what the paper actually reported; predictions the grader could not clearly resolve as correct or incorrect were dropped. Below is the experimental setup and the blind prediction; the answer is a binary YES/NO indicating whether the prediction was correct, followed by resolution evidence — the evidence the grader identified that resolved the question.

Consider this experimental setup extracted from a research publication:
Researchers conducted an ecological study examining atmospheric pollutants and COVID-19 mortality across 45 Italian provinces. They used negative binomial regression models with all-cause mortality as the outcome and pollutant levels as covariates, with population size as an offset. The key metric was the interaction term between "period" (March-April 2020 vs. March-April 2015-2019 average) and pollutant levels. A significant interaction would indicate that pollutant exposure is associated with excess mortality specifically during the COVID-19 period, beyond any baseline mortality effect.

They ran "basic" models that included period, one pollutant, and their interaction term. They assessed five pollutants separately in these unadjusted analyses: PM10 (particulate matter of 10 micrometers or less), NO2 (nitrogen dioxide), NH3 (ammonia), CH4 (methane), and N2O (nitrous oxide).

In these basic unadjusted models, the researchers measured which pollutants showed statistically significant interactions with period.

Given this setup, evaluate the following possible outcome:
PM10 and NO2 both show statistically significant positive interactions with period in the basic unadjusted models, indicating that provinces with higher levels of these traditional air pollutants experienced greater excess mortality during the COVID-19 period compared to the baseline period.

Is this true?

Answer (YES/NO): YES